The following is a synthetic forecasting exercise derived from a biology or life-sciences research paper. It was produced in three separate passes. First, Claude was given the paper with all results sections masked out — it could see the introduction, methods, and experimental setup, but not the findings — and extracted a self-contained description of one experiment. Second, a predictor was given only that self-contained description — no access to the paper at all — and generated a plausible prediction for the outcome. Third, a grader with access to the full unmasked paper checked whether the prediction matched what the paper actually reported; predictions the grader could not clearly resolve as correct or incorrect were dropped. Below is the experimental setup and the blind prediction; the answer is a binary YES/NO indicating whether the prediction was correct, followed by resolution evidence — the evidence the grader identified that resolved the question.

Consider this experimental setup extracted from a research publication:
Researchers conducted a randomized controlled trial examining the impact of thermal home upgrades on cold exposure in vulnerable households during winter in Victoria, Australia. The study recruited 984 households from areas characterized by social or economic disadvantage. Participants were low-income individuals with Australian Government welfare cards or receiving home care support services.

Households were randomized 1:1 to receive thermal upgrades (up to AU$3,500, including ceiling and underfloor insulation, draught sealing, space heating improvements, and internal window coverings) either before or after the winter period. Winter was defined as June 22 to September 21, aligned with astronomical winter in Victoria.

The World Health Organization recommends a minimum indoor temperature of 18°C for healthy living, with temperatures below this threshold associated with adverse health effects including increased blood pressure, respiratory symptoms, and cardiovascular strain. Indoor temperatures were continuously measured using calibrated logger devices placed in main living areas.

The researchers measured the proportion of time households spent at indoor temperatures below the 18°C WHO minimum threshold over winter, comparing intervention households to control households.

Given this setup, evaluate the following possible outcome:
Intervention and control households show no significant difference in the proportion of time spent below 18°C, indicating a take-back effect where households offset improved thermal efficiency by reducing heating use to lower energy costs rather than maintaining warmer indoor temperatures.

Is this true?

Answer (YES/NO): NO